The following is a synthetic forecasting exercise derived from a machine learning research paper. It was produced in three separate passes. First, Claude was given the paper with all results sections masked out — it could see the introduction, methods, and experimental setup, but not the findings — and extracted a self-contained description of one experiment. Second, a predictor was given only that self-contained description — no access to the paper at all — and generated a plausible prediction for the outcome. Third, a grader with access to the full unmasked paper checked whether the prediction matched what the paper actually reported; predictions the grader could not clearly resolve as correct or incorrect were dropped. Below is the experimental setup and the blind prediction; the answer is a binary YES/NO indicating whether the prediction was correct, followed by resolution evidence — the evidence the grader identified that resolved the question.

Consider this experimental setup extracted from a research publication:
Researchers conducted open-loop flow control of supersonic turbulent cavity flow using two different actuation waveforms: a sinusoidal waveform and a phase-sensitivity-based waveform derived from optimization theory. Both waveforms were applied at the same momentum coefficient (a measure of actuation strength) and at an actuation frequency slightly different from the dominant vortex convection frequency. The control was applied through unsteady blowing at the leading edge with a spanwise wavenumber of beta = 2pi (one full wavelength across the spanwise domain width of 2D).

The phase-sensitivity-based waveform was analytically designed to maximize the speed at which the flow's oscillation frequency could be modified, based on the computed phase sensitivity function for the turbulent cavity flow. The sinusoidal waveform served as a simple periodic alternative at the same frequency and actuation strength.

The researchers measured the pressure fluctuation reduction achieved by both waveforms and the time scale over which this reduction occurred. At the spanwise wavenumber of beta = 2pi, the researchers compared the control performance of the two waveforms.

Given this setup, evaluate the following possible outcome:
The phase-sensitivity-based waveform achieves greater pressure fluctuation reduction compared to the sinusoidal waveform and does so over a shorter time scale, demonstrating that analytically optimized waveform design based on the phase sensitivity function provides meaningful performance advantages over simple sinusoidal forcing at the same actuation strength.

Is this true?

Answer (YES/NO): NO